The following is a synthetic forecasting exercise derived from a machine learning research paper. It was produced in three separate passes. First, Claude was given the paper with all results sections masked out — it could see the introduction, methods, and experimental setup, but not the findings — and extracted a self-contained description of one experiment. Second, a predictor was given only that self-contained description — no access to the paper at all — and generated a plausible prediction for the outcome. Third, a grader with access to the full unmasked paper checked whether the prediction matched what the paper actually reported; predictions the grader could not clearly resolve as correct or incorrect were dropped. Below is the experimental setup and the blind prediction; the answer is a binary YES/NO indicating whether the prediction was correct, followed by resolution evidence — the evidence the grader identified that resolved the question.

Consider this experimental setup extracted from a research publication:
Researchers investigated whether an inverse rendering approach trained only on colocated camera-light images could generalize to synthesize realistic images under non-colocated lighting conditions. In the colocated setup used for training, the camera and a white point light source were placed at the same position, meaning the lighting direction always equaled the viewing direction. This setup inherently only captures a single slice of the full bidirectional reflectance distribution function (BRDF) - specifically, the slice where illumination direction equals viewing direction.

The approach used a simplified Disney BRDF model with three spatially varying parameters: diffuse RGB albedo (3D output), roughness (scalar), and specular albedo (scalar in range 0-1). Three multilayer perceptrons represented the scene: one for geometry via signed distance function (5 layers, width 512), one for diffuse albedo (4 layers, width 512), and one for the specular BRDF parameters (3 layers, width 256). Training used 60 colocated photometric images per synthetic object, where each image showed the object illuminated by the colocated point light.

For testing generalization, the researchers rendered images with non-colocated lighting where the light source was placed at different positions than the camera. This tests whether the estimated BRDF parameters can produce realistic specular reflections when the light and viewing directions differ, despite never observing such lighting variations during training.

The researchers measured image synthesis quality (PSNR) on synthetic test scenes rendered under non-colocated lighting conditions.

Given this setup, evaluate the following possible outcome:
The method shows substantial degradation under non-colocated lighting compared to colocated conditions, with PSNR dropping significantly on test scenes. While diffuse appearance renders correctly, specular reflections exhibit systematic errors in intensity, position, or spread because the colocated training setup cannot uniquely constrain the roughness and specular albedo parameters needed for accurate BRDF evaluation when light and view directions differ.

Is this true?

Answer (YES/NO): NO